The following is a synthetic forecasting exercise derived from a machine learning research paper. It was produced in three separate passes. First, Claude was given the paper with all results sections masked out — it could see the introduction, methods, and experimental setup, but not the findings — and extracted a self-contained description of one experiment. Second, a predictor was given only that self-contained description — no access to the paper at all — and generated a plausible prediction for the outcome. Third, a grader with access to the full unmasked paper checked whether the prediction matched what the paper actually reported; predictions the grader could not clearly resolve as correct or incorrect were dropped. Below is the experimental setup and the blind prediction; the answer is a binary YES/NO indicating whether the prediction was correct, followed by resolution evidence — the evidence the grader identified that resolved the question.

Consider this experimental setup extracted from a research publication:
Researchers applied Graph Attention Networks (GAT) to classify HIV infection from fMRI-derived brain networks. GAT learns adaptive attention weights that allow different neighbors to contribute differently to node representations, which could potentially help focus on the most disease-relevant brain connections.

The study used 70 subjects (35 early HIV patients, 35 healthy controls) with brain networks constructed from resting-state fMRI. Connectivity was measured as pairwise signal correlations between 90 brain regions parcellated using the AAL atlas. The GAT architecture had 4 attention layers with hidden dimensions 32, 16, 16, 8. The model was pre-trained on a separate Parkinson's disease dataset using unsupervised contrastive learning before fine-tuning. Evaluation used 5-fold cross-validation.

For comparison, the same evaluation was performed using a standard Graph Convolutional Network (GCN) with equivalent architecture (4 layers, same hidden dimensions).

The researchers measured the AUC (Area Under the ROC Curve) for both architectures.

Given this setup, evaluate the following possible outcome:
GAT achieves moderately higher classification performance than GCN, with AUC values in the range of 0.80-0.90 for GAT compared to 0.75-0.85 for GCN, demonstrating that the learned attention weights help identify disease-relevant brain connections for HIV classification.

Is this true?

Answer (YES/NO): NO